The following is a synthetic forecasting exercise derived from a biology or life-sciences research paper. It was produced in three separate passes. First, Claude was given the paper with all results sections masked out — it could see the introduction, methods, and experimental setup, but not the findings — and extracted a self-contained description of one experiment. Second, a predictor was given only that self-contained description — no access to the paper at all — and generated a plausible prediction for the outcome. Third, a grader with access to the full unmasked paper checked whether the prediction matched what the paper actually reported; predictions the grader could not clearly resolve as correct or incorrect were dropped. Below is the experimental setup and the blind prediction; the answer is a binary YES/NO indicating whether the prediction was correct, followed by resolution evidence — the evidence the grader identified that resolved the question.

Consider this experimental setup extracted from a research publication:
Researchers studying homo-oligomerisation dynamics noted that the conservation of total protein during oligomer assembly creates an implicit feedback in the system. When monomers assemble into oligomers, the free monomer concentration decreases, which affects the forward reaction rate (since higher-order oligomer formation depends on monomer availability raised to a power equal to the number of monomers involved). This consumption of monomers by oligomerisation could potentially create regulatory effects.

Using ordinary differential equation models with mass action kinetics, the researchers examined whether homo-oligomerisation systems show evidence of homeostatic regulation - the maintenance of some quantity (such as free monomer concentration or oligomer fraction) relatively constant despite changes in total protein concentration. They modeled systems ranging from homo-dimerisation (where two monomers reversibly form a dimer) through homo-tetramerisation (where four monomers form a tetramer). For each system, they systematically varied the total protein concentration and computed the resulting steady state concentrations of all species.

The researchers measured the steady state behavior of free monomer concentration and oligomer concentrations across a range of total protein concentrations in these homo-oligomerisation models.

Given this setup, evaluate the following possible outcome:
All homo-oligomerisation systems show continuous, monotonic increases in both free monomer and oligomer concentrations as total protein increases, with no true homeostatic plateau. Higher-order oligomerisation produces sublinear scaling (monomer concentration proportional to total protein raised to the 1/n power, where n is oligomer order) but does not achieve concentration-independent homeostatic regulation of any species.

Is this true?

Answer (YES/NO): NO